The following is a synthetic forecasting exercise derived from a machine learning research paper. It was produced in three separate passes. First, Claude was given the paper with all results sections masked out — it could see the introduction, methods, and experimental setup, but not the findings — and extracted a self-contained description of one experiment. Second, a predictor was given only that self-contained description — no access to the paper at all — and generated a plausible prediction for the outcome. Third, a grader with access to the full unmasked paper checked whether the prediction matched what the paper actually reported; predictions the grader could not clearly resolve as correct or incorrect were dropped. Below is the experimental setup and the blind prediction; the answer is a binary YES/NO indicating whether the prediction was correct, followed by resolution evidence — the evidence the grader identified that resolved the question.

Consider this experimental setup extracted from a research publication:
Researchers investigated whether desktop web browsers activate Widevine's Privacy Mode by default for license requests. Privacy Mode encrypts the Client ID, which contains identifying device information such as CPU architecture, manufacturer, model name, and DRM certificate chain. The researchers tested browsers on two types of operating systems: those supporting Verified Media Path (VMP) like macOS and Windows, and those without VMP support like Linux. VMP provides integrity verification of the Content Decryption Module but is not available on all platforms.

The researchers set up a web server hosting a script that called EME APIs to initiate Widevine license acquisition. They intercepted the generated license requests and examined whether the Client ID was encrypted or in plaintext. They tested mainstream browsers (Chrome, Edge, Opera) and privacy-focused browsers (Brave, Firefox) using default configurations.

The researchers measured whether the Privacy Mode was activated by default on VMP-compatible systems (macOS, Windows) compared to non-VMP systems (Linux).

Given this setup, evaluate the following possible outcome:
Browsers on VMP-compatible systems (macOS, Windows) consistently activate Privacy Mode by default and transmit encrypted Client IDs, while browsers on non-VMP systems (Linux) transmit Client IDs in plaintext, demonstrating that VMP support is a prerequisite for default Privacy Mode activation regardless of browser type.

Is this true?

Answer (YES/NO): YES